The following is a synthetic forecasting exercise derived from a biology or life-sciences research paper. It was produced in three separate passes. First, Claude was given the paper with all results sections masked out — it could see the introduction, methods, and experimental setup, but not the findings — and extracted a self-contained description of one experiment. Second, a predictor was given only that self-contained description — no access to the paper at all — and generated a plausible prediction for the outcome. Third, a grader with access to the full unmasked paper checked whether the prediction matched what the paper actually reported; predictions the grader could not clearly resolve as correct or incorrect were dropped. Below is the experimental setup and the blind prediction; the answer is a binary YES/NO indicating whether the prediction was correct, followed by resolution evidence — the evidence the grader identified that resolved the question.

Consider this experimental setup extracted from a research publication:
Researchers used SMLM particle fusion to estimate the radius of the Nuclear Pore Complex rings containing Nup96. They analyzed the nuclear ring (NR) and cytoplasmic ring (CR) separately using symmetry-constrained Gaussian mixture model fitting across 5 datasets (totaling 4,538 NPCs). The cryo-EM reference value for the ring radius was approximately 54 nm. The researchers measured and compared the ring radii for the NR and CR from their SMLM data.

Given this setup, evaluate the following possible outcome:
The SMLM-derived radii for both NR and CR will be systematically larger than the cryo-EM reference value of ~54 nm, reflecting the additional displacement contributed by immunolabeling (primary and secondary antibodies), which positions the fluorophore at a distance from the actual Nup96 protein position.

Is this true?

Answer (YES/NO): NO